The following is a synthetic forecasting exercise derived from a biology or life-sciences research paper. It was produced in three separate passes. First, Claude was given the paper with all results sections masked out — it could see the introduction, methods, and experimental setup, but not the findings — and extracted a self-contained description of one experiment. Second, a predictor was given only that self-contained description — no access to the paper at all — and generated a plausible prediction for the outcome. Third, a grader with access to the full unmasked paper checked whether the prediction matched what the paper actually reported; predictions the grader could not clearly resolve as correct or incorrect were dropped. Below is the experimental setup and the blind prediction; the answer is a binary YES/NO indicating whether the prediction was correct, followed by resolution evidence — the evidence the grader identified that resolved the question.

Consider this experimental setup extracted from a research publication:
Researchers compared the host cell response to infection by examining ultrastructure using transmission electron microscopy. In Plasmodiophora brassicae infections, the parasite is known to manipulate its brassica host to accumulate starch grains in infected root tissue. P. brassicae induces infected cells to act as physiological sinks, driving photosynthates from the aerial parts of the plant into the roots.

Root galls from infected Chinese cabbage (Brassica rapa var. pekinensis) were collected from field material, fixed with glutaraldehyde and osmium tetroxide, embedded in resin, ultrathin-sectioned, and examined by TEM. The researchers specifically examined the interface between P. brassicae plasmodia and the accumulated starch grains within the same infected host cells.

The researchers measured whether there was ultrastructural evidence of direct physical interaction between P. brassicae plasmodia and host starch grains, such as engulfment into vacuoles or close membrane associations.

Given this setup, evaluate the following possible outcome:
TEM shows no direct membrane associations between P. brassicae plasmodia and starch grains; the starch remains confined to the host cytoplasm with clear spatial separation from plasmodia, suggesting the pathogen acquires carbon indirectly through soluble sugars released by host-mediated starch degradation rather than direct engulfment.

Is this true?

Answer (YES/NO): NO